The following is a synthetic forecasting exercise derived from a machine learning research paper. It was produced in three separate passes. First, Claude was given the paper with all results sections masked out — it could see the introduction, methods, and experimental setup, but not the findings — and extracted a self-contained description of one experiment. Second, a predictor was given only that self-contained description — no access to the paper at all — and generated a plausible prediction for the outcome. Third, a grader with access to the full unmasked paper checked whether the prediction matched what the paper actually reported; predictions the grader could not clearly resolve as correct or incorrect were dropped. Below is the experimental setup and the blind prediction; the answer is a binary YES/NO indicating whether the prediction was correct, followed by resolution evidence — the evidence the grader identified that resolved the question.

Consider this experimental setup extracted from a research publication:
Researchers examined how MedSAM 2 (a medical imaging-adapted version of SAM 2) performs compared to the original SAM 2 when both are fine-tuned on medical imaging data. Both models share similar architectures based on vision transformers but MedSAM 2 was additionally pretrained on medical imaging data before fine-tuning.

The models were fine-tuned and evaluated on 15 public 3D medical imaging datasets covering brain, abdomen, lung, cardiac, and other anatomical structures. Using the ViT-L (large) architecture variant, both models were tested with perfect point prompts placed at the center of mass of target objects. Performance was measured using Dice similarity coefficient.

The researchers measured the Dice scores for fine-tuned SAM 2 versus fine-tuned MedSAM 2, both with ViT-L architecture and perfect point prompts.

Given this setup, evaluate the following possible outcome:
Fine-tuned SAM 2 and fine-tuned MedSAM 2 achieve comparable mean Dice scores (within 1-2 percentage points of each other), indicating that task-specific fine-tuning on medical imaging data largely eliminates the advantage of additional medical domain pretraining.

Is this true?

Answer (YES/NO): NO